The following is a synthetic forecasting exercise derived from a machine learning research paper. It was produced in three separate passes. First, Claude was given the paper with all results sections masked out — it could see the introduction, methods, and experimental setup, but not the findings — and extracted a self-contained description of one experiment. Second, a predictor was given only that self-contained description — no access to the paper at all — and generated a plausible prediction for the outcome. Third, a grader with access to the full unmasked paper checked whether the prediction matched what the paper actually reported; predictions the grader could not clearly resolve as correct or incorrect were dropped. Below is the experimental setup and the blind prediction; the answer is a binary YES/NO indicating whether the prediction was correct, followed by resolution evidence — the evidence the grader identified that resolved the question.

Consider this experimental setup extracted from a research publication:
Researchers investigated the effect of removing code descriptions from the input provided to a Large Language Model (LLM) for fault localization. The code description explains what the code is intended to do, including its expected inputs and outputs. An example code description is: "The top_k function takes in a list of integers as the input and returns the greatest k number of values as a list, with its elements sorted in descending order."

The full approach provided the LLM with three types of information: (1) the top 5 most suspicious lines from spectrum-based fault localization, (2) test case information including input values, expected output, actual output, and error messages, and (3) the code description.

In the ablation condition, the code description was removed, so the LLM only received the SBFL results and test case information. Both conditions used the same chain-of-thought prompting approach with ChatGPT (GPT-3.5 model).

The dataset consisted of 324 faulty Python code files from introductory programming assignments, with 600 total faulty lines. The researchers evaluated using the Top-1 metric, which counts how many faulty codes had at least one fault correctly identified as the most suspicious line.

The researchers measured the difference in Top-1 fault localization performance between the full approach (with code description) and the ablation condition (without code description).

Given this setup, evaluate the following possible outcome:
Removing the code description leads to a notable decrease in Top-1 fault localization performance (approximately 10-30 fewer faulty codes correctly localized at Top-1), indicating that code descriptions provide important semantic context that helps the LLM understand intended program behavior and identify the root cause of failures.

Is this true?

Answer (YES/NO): NO